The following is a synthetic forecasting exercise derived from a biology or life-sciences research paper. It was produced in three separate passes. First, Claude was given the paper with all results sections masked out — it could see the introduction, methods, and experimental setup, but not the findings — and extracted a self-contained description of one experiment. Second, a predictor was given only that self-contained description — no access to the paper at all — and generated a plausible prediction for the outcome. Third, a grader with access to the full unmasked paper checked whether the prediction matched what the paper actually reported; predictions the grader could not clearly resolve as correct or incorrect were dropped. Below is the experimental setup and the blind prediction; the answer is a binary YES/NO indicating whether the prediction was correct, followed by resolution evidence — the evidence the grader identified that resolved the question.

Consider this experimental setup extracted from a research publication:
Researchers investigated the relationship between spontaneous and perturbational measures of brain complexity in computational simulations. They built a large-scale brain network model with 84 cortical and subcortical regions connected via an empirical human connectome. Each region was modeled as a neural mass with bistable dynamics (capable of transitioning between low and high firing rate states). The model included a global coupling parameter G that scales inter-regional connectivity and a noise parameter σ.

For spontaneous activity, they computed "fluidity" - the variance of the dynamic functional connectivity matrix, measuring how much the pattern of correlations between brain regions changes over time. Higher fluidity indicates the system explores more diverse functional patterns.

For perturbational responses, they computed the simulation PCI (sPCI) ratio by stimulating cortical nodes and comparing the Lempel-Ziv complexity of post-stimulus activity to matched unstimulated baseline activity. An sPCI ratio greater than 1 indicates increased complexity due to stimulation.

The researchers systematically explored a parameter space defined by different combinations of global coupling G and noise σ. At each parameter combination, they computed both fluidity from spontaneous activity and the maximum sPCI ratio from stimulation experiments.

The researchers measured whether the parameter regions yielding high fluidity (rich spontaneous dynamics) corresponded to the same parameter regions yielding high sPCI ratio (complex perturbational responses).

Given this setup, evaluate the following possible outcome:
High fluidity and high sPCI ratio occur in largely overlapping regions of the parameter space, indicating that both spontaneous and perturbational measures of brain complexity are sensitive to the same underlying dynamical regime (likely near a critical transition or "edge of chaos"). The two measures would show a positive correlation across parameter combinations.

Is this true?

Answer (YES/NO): YES